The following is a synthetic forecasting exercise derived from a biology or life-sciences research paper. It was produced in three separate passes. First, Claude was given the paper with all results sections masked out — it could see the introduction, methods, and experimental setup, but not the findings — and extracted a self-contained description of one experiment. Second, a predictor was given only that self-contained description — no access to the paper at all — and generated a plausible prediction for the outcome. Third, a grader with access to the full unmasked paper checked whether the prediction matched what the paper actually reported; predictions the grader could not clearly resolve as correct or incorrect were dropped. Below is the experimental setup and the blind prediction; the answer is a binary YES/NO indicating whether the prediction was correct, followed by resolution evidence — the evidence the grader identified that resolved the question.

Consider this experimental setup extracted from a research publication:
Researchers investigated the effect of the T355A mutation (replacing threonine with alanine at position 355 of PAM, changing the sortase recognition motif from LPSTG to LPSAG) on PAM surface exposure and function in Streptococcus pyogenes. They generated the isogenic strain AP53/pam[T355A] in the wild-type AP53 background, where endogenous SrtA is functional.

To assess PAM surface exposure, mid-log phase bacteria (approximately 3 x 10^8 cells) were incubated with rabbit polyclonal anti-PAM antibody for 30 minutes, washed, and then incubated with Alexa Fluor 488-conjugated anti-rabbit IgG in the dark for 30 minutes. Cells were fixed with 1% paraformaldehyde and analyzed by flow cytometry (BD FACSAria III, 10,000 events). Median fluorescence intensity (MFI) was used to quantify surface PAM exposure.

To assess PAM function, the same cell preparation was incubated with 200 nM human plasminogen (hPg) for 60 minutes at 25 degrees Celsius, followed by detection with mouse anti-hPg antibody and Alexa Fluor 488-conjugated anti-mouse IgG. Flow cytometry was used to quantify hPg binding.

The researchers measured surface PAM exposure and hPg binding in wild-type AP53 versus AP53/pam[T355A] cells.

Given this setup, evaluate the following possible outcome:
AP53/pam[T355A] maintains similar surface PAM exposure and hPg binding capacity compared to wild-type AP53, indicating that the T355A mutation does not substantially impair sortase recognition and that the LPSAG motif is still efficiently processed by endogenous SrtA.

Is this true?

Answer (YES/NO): YES